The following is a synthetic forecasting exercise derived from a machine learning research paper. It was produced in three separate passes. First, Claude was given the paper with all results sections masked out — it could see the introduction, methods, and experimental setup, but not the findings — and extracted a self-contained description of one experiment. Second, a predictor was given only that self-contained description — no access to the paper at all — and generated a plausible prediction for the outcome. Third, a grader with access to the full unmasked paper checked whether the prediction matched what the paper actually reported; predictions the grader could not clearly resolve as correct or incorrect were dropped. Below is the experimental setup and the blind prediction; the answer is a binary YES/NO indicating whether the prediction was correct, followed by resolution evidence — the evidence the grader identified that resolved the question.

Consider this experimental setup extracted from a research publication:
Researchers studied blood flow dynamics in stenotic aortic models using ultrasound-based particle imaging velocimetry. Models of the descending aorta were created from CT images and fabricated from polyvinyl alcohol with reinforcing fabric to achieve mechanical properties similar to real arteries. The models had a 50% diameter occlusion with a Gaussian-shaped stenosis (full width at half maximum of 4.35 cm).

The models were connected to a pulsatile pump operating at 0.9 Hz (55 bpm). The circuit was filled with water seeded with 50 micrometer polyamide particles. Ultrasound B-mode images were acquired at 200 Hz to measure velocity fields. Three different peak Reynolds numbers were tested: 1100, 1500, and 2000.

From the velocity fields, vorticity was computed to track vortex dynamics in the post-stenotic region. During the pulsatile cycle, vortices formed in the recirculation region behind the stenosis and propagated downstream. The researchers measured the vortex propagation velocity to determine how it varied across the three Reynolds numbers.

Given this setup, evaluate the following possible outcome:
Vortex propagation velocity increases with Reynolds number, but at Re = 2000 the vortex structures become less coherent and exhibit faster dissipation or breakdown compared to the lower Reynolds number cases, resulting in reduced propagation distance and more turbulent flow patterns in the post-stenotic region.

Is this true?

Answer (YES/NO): NO